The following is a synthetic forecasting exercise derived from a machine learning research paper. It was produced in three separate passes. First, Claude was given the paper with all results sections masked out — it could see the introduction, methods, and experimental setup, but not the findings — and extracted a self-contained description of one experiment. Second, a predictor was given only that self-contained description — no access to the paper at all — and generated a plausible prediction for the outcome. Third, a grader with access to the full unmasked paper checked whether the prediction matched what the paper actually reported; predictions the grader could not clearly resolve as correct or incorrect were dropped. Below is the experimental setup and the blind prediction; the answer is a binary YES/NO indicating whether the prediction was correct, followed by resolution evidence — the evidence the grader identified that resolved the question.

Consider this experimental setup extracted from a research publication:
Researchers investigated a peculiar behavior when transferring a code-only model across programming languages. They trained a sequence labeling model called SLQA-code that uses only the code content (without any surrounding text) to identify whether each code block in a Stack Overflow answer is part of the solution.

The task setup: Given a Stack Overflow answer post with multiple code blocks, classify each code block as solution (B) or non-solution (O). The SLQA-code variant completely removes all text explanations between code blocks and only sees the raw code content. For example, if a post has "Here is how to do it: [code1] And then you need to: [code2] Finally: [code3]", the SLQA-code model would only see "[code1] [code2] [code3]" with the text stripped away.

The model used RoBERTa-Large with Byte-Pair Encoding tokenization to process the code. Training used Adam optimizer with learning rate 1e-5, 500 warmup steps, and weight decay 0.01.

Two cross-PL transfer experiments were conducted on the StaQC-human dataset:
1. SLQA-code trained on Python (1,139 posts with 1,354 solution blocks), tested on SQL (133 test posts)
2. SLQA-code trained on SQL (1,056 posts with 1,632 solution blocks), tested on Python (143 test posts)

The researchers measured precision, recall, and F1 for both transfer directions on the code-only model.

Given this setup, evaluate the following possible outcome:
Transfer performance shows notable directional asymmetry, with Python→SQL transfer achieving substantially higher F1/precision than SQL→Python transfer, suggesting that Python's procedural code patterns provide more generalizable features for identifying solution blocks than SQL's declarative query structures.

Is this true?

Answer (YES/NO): NO